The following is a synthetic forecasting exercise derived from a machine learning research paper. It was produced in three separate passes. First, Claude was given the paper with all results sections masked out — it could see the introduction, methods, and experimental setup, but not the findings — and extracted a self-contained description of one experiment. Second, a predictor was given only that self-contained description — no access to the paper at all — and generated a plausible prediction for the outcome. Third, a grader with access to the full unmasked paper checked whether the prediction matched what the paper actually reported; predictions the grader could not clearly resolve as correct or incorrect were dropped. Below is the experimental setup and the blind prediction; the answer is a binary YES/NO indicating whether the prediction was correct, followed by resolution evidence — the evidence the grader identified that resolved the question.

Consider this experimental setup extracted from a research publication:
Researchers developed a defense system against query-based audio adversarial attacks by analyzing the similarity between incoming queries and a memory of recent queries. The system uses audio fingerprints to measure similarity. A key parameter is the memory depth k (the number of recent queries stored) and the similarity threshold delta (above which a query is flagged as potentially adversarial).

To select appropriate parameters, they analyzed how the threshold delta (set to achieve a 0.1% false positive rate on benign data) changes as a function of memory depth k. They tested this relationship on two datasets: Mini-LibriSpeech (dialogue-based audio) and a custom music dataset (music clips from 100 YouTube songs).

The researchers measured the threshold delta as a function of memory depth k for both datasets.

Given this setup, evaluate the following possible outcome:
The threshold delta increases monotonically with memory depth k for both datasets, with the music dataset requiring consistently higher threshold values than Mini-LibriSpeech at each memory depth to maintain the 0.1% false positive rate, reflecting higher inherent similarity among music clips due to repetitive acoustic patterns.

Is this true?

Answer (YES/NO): NO